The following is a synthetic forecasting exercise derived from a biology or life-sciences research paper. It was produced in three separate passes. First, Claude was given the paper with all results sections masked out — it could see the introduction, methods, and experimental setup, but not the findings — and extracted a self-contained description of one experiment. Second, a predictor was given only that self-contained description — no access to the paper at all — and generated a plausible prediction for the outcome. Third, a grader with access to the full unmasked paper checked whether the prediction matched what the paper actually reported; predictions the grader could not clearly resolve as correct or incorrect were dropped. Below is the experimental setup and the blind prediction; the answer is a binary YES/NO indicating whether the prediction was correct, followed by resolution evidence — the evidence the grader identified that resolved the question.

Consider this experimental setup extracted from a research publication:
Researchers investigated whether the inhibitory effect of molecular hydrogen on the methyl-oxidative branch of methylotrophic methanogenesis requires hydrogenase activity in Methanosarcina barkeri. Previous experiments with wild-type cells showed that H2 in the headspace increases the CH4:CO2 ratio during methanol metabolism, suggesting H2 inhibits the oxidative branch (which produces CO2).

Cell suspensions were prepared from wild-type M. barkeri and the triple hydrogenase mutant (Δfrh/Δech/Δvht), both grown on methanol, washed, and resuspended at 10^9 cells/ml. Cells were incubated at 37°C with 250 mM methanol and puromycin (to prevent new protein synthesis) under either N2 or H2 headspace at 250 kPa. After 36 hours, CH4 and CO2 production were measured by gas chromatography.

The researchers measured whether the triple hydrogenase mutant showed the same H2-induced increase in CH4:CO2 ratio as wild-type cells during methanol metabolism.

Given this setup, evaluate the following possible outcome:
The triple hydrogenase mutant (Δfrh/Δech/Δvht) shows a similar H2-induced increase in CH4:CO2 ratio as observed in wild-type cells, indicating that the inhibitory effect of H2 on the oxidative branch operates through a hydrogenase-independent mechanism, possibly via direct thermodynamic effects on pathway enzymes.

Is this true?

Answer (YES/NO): NO